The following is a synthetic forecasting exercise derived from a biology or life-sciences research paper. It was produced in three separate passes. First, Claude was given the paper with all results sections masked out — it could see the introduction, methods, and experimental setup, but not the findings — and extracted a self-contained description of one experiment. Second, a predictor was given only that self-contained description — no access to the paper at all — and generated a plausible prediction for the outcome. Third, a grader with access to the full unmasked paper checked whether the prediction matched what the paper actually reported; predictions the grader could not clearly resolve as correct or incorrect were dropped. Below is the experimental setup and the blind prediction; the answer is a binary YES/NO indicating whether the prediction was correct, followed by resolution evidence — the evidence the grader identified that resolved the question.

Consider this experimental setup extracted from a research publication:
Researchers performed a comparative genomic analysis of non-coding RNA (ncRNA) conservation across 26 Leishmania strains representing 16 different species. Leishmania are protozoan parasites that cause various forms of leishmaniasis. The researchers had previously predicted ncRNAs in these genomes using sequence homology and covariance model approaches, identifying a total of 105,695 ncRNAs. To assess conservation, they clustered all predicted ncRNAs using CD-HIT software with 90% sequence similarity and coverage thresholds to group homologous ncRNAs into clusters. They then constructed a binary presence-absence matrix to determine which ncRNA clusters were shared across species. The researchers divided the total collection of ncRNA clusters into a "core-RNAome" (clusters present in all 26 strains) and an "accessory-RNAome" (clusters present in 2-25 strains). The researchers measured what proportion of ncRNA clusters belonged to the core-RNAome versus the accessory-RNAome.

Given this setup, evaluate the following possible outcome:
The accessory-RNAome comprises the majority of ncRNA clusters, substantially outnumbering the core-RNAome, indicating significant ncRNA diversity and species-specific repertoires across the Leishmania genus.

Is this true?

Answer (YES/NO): YES